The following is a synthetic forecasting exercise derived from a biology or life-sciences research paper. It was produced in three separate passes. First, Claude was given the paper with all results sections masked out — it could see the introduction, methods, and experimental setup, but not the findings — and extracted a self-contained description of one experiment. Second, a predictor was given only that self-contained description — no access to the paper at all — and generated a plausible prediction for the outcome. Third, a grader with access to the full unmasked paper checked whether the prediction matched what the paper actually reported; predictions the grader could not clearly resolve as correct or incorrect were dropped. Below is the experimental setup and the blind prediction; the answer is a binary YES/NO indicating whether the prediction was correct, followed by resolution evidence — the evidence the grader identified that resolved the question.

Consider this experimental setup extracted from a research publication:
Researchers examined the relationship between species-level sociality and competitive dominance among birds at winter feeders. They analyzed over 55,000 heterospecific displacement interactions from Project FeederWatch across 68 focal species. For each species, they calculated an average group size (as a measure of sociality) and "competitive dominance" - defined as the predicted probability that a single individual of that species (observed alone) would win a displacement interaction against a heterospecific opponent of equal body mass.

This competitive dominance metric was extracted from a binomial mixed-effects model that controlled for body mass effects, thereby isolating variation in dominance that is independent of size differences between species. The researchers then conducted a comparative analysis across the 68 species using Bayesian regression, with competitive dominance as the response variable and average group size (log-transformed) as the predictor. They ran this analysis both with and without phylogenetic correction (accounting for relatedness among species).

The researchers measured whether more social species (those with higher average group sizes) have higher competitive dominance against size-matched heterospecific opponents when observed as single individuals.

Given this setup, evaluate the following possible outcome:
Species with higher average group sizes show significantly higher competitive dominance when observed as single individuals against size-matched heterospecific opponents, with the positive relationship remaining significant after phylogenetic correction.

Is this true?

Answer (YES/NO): NO